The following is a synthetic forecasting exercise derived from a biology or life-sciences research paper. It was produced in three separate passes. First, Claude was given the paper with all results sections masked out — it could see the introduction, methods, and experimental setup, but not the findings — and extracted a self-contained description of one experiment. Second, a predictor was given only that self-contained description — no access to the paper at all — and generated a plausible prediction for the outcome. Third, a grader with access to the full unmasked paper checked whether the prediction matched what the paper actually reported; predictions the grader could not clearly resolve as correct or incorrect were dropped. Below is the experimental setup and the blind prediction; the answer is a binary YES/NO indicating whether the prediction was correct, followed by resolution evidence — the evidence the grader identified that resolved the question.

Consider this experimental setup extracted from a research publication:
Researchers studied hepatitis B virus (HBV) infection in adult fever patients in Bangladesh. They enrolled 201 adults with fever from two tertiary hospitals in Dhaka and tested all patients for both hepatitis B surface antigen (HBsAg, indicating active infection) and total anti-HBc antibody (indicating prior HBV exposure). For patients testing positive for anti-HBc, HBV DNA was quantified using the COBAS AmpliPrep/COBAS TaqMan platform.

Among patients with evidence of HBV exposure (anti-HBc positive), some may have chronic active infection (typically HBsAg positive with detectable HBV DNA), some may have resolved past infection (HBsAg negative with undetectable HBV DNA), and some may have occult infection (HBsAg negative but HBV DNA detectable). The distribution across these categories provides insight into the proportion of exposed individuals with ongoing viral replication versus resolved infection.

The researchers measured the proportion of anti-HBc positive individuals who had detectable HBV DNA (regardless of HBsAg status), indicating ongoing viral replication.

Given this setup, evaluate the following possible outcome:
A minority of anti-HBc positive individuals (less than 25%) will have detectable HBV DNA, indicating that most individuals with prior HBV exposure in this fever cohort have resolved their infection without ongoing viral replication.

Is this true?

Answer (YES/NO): YES